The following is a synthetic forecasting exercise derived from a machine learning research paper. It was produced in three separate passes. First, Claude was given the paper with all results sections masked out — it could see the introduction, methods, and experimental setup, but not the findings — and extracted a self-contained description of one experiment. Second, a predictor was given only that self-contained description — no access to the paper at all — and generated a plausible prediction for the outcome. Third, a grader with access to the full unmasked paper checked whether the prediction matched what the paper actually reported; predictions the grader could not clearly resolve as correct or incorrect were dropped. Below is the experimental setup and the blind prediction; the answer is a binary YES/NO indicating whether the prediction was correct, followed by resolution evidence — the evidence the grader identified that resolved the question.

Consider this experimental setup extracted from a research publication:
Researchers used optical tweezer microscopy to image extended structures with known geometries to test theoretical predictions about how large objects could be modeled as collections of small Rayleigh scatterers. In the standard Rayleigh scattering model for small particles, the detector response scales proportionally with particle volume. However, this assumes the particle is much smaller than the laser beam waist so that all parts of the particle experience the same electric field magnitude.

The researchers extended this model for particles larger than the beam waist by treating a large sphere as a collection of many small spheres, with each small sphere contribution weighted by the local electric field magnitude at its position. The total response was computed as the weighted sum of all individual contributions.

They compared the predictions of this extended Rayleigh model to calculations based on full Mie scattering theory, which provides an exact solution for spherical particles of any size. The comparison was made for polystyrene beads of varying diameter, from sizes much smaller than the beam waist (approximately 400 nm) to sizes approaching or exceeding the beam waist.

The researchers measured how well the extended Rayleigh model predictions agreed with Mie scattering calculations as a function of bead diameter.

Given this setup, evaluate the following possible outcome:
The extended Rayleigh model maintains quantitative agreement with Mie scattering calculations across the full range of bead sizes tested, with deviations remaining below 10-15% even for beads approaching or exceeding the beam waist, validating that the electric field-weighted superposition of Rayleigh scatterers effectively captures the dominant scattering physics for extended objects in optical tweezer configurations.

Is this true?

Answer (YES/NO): NO